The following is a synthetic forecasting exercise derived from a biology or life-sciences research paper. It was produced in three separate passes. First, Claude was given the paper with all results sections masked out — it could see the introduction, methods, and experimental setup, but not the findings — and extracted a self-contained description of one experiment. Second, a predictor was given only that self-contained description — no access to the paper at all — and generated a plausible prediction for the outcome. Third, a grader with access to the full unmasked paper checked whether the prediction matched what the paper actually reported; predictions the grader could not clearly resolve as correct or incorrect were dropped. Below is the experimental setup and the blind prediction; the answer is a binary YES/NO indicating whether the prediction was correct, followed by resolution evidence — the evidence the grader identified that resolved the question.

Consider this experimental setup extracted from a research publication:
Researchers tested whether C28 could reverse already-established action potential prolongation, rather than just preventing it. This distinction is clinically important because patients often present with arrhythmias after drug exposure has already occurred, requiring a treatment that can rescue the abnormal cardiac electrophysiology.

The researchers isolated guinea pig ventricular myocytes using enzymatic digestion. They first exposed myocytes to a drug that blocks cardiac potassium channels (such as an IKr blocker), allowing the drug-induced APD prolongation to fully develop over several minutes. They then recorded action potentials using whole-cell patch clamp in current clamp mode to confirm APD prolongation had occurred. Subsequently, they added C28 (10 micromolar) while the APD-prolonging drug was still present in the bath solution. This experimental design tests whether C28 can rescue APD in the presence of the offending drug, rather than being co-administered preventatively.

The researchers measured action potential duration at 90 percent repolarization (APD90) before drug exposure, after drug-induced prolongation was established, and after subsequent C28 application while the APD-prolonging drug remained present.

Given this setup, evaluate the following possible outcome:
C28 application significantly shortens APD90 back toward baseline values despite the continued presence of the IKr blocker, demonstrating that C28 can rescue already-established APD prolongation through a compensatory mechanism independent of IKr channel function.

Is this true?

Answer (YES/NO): YES